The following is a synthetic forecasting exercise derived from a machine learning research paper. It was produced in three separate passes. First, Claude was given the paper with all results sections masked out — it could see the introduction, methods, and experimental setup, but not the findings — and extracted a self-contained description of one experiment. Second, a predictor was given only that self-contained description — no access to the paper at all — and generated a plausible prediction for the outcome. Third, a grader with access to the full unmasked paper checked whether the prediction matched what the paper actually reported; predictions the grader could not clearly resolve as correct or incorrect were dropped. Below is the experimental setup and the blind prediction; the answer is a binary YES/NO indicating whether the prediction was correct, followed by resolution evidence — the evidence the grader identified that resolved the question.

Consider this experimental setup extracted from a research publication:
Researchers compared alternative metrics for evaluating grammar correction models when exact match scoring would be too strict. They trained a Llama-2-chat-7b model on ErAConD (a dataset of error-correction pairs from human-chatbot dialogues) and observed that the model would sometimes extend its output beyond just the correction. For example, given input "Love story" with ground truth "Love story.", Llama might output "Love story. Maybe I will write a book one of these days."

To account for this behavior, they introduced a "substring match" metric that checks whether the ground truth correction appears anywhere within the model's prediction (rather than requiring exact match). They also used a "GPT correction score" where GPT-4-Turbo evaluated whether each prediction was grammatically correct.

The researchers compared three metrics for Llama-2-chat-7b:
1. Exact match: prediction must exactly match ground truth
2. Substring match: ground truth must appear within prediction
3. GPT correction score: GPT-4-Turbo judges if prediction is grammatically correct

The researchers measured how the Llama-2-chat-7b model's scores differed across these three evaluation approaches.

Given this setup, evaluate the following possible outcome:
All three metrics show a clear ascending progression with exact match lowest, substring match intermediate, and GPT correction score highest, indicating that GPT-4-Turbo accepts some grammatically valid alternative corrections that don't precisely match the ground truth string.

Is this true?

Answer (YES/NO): NO